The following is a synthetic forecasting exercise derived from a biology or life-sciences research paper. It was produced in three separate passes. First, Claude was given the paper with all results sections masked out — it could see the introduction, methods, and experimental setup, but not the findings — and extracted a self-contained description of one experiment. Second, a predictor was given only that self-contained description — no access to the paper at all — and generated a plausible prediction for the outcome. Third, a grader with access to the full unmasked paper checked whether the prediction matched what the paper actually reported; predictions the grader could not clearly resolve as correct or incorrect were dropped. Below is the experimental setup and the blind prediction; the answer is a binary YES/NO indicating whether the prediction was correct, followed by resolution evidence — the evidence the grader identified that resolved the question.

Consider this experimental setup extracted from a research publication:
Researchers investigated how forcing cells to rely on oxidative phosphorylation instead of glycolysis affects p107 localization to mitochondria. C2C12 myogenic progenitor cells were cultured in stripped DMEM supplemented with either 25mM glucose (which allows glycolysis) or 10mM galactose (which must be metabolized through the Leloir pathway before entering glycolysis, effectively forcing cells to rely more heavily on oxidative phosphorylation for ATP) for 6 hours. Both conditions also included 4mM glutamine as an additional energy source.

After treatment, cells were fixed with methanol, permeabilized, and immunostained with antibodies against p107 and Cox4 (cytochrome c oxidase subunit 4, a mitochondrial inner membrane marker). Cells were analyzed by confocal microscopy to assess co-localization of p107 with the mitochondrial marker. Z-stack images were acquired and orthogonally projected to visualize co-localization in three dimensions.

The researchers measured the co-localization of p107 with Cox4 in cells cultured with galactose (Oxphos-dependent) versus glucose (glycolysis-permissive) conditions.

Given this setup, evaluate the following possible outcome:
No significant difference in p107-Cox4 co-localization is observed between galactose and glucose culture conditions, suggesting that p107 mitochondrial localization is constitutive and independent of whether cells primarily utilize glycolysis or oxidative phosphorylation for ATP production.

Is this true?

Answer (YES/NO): NO